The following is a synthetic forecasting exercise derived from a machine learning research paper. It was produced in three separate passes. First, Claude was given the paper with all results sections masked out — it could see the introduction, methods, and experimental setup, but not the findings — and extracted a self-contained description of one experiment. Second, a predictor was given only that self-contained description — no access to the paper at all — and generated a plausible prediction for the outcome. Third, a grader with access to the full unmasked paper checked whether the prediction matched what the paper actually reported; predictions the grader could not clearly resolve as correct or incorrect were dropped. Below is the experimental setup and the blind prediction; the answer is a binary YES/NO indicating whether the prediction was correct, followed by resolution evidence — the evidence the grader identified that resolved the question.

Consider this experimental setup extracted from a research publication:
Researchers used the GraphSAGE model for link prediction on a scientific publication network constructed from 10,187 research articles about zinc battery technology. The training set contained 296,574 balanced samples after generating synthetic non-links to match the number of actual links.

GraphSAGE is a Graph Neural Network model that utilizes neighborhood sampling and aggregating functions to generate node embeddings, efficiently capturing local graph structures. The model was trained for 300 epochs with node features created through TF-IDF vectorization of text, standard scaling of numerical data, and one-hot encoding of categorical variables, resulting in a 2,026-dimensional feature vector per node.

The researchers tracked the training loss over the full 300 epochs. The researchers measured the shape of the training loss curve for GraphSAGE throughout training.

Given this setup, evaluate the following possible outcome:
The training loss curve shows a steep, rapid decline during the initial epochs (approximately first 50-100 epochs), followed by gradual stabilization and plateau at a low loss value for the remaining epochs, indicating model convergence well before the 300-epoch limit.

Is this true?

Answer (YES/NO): NO